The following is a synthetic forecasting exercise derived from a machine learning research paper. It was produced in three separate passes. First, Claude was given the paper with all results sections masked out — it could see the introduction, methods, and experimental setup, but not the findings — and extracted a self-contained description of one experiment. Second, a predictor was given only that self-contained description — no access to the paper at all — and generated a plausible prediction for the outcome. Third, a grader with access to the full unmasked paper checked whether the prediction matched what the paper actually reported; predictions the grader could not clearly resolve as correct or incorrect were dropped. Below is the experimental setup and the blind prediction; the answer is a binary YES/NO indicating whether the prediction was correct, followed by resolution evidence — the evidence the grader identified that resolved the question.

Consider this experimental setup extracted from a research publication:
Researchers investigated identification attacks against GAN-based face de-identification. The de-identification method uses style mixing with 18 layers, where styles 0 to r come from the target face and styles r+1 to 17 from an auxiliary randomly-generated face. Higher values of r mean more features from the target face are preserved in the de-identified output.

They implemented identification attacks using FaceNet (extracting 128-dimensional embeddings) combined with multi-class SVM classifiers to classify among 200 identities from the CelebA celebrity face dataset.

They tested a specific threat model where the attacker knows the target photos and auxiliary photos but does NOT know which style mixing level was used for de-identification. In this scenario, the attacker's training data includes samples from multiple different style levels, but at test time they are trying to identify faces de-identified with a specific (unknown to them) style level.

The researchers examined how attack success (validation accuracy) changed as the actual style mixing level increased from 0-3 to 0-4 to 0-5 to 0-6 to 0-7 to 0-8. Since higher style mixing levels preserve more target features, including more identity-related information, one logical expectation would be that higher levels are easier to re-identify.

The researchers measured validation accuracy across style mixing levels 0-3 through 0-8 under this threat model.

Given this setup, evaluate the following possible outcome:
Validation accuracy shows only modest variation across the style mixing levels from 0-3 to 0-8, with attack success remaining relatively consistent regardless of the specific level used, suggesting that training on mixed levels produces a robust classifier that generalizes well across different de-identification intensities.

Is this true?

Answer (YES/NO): NO